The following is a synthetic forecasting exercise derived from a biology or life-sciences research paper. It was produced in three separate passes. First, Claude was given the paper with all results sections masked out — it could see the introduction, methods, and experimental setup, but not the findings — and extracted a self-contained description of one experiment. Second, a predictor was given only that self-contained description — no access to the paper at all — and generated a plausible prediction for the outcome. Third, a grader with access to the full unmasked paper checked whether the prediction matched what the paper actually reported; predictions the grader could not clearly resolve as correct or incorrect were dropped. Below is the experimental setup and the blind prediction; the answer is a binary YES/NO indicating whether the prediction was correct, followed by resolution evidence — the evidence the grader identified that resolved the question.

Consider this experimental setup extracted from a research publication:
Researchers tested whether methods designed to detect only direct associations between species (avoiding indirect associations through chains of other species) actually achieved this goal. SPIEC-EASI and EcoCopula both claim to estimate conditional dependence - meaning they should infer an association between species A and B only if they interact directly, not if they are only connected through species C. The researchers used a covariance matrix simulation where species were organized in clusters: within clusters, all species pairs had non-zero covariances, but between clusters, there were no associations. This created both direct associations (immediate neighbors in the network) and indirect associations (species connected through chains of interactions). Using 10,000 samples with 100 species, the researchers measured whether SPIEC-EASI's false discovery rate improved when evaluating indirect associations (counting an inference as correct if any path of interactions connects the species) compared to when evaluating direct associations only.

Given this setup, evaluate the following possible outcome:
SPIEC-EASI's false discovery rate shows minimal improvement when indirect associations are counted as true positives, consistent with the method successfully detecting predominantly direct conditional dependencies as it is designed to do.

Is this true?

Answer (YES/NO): NO